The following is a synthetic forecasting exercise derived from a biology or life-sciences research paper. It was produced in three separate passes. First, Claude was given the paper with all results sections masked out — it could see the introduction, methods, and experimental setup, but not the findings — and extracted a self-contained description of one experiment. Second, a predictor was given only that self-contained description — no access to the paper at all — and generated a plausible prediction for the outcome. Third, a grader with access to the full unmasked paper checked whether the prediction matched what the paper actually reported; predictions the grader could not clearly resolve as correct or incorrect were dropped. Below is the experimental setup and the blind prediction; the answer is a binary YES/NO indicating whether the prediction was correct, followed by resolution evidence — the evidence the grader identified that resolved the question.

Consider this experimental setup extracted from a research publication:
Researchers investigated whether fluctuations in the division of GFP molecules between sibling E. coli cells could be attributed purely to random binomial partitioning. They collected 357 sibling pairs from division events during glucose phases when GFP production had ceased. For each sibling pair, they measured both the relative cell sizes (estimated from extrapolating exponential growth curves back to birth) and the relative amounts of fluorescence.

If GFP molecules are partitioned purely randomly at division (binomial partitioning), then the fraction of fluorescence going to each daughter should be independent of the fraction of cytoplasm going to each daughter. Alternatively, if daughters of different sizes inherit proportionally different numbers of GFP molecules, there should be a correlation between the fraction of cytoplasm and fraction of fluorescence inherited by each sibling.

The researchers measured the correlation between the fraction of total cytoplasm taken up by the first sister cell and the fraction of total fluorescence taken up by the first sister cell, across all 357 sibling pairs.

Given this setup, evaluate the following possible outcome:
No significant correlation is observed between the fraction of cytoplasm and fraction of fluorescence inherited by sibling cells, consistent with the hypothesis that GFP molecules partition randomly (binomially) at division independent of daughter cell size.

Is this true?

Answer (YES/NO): NO